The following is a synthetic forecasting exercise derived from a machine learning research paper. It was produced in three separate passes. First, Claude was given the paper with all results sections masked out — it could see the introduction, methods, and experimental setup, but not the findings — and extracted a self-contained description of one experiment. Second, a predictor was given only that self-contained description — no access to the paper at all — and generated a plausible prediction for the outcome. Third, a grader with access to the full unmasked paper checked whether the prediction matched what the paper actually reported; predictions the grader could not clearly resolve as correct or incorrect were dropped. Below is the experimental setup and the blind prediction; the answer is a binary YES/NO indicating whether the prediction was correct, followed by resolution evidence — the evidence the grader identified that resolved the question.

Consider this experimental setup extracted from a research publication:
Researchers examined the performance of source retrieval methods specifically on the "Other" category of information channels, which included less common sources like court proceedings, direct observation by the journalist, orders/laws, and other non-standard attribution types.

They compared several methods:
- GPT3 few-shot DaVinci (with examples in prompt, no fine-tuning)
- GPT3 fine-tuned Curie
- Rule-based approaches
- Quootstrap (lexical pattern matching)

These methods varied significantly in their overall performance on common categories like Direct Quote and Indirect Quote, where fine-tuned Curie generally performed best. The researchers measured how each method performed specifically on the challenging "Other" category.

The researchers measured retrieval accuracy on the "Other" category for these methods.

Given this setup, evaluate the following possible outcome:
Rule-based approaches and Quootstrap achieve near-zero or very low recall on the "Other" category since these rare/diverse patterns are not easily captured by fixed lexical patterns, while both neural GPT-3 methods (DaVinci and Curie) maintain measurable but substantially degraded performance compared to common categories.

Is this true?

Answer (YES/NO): NO